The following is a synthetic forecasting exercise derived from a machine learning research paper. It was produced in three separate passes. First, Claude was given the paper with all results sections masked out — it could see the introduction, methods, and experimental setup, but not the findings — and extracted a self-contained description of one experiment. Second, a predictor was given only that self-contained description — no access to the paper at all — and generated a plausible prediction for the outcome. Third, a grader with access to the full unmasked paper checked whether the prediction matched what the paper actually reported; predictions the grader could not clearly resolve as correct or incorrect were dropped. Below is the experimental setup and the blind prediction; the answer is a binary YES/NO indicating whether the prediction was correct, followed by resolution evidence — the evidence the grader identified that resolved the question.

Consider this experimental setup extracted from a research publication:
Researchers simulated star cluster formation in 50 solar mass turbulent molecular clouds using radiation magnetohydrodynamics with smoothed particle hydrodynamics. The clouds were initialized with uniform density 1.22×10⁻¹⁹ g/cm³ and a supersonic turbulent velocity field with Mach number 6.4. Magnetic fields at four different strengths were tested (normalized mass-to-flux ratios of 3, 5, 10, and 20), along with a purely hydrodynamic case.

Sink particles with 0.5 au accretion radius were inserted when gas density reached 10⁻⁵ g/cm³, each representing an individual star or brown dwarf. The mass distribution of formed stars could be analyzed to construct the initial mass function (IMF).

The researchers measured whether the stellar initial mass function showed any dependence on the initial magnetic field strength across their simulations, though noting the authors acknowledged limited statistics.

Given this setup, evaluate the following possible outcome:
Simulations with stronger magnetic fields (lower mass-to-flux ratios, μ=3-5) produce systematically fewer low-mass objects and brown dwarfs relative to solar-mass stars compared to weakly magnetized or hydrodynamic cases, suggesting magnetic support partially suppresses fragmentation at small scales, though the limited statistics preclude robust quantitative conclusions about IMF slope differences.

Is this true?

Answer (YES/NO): NO